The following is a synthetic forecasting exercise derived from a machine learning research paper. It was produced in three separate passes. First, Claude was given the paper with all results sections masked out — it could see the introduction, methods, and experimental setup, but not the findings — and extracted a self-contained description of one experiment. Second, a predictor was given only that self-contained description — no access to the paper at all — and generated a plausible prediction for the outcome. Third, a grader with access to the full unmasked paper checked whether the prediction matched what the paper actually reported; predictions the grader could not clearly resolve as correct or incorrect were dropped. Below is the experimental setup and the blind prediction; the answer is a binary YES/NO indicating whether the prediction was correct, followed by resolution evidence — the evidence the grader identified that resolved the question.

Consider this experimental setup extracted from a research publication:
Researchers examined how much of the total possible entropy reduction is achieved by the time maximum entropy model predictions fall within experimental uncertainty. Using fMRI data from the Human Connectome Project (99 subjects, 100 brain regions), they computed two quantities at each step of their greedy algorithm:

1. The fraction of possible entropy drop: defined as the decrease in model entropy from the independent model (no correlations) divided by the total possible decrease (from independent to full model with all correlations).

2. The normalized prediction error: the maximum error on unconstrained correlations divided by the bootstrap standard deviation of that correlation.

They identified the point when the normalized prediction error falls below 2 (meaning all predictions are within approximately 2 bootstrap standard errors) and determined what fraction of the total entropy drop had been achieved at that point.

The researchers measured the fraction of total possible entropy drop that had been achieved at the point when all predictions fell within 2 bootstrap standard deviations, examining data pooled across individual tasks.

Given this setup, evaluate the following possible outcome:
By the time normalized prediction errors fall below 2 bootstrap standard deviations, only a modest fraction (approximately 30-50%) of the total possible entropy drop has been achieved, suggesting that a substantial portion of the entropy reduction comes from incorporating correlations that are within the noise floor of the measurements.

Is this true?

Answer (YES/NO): NO